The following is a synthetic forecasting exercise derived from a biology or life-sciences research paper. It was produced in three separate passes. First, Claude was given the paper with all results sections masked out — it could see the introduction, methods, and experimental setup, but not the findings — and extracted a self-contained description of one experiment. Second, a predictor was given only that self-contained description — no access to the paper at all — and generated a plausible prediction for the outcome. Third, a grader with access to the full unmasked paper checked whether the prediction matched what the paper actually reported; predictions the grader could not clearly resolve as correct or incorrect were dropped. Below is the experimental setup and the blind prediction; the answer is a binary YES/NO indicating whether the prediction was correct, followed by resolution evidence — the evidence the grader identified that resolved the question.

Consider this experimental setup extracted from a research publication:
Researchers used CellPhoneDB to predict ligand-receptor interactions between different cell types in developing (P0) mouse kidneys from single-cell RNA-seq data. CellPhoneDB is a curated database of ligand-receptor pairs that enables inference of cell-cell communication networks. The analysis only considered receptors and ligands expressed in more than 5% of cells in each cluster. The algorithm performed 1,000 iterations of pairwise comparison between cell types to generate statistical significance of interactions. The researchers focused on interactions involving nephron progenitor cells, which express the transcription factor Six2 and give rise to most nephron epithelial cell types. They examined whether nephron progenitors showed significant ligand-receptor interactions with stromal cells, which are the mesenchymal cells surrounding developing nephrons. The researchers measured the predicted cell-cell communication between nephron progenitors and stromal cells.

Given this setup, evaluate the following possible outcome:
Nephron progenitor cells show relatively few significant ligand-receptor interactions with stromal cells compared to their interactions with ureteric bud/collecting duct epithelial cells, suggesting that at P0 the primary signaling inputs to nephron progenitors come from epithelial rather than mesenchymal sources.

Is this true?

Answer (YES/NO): NO